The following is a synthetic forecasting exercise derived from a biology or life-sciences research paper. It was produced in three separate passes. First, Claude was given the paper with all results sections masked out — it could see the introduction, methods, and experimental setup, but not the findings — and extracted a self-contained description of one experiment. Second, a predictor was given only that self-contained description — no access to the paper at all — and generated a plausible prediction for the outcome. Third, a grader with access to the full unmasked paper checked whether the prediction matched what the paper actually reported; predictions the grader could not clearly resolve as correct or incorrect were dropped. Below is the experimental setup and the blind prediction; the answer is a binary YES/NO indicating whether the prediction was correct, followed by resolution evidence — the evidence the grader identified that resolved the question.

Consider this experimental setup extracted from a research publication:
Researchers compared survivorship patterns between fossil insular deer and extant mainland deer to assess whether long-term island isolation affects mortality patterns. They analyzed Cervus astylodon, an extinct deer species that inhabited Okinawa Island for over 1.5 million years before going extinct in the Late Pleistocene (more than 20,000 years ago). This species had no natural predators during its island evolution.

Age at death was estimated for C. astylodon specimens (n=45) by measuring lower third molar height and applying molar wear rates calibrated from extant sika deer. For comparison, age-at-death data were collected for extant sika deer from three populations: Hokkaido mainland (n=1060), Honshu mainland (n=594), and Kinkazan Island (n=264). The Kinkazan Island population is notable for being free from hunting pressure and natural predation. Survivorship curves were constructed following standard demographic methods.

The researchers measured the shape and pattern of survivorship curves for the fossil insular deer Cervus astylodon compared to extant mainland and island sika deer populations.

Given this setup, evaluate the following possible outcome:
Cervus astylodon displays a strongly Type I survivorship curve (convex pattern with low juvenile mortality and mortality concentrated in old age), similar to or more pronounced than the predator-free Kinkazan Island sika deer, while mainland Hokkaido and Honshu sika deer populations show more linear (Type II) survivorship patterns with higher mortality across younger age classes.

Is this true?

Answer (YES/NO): YES